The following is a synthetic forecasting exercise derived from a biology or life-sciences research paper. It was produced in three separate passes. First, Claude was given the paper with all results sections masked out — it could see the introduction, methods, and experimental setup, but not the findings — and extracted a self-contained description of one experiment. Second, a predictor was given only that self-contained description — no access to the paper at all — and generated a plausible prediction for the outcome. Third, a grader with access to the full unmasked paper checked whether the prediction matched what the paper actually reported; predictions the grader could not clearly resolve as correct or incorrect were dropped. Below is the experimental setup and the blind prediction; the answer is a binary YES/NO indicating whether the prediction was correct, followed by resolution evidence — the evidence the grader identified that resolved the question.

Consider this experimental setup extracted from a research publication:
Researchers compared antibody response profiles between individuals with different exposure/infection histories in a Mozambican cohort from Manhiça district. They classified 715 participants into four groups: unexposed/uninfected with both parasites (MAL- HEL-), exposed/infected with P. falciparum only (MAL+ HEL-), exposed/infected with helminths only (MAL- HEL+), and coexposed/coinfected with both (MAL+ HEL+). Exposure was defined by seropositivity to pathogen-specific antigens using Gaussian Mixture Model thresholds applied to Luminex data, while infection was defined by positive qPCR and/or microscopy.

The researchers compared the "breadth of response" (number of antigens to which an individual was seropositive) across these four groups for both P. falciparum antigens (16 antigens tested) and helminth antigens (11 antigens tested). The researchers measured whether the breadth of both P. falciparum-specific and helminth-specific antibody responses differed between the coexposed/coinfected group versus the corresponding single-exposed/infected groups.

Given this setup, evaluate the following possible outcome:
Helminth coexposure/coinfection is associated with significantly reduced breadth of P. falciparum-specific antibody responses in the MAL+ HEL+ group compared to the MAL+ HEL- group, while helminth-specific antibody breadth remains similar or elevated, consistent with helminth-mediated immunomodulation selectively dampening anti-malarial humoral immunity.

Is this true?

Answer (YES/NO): NO